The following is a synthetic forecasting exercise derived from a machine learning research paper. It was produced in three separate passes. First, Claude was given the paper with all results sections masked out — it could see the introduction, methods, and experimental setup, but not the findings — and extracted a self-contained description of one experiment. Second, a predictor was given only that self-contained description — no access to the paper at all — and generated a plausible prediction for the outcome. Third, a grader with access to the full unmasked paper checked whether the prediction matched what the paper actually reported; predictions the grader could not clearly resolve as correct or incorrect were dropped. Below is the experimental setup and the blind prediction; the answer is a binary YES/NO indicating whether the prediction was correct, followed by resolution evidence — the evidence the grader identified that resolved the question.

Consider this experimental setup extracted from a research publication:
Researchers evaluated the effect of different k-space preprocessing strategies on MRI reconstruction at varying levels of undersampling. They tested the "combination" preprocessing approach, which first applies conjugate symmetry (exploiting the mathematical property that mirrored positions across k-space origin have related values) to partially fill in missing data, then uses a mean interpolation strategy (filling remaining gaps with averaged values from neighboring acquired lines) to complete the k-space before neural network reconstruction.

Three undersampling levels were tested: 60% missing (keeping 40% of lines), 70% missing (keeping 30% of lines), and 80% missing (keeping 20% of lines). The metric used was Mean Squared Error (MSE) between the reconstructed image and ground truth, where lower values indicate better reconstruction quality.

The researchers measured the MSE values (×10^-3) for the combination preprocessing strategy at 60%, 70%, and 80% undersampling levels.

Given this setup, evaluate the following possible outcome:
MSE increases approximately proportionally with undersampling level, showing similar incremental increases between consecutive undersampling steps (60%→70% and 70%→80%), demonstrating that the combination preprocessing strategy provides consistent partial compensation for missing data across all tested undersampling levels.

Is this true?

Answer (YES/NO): NO